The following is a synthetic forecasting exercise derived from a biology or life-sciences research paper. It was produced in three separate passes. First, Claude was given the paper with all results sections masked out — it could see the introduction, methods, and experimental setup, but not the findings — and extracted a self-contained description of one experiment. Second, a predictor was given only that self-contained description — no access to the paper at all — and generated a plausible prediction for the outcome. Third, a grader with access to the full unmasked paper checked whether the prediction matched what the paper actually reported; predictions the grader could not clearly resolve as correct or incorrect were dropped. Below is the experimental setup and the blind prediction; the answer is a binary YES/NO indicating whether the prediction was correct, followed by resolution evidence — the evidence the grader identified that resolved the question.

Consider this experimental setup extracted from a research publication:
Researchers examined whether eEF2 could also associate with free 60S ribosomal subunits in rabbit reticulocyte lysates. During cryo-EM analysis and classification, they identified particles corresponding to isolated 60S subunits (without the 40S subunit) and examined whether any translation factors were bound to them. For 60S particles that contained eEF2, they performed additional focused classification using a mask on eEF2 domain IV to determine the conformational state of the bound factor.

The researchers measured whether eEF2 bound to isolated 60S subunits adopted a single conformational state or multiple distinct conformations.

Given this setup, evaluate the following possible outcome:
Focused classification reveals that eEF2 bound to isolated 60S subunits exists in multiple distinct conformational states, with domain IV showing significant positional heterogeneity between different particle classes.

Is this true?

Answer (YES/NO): YES